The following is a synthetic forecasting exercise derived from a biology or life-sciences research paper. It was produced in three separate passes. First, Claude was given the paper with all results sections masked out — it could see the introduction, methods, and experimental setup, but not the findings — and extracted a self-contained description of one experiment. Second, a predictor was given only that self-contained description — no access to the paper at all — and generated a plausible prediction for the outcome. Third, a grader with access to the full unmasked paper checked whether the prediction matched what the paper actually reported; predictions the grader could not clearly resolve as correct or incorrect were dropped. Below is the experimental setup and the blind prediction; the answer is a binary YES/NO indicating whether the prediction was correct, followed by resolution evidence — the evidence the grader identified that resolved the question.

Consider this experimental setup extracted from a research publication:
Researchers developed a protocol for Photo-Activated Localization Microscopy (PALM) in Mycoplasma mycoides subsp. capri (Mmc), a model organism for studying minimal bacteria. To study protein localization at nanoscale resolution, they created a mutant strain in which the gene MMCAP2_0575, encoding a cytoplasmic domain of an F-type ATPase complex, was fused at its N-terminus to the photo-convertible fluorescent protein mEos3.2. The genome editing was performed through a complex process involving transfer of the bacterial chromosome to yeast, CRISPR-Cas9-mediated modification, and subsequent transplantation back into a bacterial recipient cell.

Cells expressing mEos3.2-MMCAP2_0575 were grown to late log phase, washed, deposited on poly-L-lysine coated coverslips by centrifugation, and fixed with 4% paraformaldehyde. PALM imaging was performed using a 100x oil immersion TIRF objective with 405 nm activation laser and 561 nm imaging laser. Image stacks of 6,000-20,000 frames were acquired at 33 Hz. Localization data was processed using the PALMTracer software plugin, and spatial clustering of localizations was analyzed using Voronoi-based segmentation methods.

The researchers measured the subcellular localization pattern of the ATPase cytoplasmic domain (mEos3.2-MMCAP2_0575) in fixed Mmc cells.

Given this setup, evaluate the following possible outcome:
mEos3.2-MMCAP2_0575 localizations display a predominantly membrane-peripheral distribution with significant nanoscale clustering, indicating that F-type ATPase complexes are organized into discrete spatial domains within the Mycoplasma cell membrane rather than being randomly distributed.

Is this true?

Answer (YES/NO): YES